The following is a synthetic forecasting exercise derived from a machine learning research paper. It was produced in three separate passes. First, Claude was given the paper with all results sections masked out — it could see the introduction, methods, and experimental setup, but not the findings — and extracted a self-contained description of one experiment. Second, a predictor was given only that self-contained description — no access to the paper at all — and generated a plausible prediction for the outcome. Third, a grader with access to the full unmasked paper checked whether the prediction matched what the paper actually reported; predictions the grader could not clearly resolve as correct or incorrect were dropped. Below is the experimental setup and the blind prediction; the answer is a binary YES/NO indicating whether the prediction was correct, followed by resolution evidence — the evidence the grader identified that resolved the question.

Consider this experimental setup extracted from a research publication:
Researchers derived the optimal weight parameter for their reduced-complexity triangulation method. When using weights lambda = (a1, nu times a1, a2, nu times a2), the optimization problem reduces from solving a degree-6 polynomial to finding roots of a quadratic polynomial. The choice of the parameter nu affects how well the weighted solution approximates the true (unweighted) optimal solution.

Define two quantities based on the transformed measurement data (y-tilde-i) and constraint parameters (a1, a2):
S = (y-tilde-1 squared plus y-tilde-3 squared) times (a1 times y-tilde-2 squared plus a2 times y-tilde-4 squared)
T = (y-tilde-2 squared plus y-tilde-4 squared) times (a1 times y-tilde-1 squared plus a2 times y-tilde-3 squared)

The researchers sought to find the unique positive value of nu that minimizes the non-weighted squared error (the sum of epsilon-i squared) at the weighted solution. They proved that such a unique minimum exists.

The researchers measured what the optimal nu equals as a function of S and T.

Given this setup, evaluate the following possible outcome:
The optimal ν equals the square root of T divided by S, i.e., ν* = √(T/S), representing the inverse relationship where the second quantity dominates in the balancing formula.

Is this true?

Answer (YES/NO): NO